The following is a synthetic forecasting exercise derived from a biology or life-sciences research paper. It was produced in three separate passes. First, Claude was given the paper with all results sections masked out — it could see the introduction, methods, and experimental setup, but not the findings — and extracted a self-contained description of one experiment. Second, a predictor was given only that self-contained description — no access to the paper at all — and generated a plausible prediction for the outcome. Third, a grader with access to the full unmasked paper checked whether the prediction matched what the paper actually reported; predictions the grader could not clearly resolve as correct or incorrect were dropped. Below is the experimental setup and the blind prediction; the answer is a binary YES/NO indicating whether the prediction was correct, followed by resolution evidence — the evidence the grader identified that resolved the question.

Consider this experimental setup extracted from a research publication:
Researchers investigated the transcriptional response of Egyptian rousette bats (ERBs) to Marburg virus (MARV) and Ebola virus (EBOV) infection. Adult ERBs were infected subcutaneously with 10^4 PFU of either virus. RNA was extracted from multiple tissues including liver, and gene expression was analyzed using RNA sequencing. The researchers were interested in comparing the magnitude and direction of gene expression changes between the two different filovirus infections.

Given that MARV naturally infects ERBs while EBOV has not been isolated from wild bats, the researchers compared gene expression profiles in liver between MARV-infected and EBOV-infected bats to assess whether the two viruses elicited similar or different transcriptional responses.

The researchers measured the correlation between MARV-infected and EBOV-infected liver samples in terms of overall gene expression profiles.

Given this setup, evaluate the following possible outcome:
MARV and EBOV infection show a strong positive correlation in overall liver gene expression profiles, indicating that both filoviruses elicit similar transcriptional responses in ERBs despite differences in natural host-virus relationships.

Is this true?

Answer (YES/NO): NO